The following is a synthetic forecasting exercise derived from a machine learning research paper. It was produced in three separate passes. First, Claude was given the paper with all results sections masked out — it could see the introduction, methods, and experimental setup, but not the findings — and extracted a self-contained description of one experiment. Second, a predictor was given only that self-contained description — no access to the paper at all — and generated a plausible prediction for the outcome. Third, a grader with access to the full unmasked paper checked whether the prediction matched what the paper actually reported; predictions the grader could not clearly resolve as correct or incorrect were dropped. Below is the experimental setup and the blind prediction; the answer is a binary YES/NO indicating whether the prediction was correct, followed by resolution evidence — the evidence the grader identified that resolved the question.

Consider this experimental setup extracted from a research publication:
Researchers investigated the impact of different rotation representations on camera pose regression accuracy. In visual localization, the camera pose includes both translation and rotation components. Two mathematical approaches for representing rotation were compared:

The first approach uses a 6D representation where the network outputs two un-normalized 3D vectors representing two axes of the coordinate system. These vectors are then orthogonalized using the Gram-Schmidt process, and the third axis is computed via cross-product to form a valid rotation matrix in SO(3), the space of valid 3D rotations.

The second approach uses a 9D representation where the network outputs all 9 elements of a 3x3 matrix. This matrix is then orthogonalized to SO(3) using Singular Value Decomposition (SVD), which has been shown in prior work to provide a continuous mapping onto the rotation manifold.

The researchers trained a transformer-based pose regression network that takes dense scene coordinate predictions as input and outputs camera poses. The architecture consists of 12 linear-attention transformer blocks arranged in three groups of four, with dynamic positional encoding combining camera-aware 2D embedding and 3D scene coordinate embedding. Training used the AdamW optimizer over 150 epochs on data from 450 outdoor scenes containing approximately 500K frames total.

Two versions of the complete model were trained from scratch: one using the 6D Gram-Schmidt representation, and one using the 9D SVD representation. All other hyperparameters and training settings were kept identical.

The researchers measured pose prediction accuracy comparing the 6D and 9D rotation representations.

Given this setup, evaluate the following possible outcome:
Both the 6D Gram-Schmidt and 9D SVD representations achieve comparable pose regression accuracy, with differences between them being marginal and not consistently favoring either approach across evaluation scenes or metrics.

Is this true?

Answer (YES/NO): NO